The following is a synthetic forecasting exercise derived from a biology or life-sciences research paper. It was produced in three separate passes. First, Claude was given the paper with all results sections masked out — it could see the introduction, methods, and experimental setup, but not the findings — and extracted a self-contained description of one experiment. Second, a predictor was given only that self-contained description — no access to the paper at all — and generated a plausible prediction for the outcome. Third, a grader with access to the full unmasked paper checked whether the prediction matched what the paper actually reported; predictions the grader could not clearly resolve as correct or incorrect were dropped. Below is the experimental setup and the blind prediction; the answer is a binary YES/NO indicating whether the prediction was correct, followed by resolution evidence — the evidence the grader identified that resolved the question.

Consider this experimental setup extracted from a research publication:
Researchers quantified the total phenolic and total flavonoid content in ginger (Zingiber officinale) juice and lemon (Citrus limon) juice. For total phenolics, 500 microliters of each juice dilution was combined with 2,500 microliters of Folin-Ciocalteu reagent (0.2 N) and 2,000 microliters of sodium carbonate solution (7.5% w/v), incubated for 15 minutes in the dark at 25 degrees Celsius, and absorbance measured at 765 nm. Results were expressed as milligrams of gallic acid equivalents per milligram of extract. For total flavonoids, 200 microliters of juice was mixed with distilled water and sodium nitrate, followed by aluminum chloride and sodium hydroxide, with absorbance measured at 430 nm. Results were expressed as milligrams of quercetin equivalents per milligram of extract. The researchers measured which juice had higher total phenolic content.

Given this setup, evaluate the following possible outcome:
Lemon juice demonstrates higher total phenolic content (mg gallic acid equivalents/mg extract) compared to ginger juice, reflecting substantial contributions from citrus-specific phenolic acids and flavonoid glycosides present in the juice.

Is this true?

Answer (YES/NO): YES